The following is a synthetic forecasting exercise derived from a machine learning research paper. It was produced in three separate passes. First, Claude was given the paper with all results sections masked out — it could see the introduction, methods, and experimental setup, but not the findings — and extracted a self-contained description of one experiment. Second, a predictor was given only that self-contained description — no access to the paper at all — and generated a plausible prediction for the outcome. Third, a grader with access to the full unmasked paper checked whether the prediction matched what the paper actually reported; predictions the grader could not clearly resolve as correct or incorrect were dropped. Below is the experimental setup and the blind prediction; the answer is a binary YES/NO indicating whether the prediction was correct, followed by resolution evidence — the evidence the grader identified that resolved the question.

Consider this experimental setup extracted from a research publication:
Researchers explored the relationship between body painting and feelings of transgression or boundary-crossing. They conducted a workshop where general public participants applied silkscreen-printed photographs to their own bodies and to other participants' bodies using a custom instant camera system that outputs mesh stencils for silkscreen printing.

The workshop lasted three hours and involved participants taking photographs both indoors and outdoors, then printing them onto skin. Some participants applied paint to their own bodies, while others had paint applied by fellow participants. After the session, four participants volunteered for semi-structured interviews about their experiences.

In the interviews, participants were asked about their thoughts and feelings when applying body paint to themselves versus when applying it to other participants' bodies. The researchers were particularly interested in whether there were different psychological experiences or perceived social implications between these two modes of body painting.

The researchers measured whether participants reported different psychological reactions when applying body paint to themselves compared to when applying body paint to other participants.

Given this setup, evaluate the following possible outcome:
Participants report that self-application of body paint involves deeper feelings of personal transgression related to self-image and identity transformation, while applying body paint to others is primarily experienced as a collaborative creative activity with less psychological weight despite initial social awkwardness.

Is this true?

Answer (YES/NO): NO